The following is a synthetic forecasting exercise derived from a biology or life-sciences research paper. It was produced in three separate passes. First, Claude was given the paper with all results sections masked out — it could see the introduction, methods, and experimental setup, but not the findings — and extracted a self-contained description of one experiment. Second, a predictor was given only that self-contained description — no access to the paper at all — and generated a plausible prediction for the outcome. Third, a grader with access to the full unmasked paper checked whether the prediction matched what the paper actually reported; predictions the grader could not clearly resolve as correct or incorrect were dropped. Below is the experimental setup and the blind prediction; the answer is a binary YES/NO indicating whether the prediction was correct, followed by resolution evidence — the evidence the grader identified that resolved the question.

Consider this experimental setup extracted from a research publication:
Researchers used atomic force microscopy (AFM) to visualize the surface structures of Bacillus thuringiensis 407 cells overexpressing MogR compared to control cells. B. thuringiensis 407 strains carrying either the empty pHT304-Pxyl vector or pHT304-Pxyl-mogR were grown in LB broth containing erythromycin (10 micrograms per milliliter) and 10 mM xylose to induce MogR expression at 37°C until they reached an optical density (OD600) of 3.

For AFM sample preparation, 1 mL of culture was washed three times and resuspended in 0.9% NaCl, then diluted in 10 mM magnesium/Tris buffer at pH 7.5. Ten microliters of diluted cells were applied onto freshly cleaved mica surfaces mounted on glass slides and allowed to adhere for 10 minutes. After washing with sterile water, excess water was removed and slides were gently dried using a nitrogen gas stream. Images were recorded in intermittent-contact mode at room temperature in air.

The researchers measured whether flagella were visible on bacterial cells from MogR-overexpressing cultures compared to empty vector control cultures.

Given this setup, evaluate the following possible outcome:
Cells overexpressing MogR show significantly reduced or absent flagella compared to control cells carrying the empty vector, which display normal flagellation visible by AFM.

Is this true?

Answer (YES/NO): YES